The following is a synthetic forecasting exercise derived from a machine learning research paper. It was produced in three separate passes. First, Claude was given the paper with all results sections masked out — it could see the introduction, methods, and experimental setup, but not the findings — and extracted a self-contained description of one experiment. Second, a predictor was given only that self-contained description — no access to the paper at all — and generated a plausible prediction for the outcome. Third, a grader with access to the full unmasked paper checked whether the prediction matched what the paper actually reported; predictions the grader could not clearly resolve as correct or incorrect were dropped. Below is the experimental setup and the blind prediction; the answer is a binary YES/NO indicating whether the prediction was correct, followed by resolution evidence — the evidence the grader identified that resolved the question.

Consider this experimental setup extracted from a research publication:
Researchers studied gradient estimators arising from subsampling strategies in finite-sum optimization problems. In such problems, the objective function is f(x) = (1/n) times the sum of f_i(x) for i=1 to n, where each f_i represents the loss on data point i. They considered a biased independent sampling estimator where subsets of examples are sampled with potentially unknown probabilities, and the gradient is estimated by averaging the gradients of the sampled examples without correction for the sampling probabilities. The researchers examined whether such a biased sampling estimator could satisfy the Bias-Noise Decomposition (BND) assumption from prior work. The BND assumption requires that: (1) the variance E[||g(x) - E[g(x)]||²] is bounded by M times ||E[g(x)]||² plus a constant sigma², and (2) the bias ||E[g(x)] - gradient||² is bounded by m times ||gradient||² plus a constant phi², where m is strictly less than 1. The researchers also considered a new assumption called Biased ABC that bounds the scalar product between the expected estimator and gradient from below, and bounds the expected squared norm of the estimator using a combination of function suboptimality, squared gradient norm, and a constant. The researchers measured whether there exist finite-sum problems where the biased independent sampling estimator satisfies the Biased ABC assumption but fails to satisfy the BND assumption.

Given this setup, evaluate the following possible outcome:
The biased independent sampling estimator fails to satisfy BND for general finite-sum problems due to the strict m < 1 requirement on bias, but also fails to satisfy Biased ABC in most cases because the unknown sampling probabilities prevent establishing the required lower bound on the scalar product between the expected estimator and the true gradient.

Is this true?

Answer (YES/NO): NO